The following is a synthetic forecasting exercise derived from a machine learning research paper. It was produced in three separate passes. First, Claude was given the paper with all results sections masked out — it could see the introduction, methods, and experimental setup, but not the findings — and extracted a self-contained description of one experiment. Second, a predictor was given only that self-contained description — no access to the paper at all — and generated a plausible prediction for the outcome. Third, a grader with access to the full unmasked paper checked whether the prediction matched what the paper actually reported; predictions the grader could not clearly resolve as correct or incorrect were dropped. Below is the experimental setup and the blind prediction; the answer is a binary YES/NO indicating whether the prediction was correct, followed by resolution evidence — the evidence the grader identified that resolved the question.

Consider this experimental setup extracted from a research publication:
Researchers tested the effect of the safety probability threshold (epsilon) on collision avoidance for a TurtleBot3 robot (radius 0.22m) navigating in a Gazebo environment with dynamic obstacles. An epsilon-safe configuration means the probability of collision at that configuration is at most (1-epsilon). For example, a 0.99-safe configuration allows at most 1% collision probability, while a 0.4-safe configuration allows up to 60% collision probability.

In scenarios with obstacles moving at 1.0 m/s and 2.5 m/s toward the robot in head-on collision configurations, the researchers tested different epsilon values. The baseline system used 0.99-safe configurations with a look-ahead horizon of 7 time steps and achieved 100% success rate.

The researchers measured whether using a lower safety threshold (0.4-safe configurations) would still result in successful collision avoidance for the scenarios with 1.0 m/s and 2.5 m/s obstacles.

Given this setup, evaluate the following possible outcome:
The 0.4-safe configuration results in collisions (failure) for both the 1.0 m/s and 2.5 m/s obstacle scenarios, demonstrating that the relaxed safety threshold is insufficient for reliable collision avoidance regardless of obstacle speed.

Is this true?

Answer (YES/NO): YES